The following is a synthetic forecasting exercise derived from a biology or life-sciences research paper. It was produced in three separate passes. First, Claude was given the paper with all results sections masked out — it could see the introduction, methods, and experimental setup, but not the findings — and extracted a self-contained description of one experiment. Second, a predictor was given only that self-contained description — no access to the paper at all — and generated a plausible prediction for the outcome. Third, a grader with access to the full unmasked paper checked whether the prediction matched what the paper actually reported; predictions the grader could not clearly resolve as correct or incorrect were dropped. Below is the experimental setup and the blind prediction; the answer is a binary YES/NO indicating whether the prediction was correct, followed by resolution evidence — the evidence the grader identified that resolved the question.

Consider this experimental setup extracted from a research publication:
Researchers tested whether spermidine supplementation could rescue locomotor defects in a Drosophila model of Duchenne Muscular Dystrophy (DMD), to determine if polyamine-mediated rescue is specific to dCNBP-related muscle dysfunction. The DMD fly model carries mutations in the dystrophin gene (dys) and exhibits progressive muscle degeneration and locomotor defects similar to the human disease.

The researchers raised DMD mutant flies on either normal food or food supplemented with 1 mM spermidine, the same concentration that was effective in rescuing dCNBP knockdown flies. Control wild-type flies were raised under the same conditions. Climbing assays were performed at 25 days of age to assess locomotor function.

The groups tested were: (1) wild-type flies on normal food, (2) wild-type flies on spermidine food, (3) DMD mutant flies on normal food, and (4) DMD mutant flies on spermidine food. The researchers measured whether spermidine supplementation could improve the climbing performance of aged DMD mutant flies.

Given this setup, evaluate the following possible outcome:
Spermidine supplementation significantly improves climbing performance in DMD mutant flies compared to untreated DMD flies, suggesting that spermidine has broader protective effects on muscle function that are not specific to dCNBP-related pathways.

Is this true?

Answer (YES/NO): NO